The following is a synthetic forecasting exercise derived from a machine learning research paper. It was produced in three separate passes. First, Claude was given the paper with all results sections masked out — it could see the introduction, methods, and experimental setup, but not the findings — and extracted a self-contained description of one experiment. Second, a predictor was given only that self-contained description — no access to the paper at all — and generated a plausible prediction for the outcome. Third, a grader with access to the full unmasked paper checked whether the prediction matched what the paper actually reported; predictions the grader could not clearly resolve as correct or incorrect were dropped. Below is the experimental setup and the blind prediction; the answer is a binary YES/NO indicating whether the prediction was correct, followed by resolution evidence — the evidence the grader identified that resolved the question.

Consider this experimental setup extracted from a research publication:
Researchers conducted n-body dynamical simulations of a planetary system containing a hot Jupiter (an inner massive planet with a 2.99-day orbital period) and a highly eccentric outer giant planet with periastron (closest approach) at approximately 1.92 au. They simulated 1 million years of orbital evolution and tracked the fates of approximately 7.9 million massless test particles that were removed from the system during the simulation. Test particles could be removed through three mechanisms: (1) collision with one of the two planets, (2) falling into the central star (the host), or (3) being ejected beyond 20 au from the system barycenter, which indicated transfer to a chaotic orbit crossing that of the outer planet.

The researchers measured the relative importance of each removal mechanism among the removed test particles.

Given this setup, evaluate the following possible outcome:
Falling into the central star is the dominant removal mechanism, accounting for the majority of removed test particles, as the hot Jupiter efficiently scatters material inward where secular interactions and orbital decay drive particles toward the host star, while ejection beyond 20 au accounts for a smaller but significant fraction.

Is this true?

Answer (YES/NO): NO